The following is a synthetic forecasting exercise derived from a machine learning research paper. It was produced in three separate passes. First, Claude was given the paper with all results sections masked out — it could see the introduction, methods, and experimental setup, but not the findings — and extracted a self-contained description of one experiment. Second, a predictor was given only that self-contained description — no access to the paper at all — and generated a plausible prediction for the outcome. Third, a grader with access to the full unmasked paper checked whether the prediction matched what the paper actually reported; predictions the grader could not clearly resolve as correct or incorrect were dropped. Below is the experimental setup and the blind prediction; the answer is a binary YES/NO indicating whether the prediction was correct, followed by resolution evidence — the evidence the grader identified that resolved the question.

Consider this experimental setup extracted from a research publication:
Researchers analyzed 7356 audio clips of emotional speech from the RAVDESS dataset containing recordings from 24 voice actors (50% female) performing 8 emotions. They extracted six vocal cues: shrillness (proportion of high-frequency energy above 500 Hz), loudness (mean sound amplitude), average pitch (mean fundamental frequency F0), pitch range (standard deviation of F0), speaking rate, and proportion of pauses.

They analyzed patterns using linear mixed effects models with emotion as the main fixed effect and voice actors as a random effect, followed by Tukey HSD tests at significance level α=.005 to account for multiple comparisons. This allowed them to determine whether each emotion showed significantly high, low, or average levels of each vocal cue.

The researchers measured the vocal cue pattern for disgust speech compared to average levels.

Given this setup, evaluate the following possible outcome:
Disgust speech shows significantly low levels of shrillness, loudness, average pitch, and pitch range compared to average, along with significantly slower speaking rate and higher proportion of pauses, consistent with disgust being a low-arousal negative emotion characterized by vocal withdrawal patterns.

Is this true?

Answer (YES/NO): NO